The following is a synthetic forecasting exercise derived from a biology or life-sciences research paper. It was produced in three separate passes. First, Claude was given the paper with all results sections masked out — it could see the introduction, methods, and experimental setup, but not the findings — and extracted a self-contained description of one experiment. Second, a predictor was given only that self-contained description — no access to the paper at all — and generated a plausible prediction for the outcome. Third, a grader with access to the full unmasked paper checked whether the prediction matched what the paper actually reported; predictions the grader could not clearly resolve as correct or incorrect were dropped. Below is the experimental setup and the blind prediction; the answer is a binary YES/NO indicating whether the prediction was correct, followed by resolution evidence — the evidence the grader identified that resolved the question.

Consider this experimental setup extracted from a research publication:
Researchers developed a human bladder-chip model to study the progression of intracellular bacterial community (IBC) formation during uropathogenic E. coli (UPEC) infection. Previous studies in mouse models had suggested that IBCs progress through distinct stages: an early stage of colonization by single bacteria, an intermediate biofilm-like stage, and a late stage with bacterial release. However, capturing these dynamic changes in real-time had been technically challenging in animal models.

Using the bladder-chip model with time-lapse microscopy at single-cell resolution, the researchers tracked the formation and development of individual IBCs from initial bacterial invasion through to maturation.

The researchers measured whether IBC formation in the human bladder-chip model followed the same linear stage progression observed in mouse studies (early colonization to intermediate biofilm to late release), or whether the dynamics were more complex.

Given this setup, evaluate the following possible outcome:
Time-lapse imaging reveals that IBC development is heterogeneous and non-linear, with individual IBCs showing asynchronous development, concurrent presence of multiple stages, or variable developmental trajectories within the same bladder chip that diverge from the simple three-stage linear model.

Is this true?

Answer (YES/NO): YES